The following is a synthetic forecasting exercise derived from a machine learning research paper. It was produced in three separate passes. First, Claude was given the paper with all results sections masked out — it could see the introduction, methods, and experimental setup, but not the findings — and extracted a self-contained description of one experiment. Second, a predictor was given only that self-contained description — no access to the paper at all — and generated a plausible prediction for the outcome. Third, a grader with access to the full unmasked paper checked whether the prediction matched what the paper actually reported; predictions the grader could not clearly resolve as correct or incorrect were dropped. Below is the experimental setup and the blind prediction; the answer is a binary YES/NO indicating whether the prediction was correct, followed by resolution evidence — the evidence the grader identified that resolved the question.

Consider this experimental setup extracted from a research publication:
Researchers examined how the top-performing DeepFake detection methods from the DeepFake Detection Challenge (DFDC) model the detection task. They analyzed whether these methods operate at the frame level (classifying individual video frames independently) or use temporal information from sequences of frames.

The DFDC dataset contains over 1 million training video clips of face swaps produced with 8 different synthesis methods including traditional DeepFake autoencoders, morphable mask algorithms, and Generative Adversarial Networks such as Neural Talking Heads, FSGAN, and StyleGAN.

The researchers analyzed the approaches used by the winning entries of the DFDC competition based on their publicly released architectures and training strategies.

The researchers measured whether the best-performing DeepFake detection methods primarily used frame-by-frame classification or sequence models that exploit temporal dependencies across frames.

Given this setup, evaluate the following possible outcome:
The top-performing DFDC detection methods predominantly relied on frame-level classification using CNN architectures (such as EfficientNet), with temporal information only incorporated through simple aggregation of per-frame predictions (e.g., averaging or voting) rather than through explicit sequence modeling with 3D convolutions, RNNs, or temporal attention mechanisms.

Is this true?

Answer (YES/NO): YES